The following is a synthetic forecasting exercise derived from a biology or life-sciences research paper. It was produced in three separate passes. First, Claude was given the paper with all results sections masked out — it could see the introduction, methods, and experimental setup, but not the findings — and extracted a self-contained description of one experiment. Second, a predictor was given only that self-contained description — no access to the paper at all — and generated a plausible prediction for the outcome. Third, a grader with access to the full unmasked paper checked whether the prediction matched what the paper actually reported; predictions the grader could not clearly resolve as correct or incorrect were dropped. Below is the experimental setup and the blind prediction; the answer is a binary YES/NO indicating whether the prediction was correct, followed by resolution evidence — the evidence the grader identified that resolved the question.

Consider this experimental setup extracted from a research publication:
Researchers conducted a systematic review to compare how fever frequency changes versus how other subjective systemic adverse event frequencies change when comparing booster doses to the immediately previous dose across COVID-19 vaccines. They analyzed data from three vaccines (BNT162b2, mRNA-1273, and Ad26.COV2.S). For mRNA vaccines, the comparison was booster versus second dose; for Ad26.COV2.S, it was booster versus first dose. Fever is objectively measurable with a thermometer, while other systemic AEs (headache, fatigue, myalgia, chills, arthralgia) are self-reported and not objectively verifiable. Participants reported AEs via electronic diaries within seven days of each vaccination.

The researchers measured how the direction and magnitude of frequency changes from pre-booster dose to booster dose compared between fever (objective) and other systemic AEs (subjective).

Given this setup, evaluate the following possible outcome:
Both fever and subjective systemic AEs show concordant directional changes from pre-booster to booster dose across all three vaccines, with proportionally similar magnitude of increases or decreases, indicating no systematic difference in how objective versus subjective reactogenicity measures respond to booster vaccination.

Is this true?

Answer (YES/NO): NO